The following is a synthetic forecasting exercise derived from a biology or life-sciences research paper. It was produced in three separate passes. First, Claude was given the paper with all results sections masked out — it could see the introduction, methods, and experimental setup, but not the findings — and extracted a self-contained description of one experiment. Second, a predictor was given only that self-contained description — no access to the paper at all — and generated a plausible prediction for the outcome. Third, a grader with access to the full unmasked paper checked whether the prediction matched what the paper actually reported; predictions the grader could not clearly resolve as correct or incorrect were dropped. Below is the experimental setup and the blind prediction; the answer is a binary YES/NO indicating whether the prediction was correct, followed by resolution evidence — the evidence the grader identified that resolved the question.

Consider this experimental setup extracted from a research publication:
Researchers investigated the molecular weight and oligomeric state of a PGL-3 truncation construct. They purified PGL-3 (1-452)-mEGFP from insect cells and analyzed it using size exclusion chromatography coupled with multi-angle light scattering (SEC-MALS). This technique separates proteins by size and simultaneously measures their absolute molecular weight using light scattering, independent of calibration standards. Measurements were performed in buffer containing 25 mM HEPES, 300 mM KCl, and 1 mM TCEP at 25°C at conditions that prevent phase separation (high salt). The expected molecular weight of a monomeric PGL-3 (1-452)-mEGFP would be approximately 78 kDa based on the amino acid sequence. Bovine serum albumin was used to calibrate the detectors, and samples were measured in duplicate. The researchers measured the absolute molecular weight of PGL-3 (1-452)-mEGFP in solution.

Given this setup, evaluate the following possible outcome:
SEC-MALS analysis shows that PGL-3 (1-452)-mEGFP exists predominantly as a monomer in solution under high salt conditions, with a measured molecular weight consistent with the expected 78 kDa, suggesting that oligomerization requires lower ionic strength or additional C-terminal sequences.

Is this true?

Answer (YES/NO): NO